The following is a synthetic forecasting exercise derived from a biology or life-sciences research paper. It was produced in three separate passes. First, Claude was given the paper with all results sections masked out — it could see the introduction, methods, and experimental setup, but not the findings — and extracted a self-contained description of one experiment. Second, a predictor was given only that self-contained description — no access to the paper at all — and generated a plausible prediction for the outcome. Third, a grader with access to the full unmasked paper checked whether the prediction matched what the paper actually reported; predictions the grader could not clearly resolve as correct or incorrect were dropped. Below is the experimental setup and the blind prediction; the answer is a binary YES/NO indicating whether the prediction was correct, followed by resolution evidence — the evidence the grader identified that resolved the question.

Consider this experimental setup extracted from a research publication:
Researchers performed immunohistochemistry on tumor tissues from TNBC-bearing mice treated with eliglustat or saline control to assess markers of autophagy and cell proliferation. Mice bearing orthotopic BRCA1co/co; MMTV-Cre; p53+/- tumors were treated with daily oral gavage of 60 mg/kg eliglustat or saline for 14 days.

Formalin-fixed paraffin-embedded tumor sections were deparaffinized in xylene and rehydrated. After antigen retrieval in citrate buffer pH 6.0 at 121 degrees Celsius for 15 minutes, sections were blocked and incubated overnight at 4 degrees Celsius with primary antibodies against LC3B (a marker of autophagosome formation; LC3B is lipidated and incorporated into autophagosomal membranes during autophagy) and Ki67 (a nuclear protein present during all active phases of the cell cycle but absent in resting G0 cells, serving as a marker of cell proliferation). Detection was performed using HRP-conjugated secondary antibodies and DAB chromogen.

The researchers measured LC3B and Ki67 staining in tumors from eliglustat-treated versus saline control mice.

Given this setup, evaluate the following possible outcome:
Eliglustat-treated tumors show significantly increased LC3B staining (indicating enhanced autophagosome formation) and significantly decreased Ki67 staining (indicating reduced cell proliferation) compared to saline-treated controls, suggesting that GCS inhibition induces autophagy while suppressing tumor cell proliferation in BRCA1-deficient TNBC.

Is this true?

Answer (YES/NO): YES